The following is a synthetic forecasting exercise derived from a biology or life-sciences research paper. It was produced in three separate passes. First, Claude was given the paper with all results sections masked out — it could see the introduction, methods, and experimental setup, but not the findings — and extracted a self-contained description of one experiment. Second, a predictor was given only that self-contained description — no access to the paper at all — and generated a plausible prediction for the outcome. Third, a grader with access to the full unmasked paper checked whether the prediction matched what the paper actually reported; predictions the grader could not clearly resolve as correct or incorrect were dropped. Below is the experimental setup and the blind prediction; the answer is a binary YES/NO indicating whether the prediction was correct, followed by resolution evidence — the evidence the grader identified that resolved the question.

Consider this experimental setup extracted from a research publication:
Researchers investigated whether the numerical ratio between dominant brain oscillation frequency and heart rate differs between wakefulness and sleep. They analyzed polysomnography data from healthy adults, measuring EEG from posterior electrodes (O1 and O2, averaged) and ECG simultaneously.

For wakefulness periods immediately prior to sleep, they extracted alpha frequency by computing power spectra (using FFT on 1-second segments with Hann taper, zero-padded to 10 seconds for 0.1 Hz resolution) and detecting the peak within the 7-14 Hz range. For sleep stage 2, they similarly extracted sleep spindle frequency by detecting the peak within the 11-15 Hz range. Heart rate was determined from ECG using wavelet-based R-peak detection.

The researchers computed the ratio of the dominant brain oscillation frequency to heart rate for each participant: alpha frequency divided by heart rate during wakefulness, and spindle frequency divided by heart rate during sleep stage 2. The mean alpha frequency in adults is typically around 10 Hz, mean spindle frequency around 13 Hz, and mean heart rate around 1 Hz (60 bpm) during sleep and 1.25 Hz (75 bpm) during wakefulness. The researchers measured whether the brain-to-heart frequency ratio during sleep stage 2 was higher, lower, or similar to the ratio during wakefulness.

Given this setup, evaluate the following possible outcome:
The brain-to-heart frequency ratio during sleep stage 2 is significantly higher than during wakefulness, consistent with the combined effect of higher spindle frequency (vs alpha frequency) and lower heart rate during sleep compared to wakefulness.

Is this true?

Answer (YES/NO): YES